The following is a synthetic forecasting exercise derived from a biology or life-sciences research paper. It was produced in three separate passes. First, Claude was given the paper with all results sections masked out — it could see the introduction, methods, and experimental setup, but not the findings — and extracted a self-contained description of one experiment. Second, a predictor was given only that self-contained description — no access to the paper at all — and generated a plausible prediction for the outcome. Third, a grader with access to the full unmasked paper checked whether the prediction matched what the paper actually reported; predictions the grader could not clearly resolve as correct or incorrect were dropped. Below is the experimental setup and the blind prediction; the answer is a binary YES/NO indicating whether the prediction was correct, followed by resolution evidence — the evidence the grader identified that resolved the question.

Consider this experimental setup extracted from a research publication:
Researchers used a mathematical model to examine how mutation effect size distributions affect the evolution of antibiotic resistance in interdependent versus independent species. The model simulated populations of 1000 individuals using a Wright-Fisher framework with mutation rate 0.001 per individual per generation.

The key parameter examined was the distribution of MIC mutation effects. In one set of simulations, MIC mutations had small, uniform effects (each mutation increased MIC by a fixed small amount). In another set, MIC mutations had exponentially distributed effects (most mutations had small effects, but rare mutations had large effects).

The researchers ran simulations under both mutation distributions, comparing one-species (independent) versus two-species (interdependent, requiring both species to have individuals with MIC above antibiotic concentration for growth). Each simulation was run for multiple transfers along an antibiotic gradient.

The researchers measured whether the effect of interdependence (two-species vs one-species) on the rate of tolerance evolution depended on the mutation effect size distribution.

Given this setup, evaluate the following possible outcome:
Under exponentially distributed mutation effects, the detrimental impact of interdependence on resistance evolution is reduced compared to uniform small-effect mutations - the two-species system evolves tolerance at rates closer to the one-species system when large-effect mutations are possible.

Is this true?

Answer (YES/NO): NO